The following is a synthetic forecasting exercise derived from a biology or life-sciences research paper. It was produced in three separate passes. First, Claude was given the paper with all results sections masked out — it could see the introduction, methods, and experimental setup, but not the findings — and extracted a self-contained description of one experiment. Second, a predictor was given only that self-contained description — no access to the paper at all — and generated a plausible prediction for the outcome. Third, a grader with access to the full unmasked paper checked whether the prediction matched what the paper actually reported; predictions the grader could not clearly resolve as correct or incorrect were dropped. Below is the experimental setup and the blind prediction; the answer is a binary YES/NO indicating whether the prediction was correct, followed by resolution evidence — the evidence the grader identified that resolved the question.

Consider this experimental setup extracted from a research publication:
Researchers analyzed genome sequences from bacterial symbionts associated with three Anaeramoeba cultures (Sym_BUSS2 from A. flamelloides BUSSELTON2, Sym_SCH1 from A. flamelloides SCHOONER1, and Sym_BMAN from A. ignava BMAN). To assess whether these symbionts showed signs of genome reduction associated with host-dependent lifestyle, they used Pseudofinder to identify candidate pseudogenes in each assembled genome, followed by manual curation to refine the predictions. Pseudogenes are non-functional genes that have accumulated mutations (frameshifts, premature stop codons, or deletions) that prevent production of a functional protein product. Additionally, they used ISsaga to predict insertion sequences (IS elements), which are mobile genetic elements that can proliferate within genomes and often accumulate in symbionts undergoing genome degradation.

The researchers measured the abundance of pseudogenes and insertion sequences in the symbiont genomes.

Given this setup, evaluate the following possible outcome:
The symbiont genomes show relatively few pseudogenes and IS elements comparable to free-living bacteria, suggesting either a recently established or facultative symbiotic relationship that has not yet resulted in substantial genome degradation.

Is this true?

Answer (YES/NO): NO